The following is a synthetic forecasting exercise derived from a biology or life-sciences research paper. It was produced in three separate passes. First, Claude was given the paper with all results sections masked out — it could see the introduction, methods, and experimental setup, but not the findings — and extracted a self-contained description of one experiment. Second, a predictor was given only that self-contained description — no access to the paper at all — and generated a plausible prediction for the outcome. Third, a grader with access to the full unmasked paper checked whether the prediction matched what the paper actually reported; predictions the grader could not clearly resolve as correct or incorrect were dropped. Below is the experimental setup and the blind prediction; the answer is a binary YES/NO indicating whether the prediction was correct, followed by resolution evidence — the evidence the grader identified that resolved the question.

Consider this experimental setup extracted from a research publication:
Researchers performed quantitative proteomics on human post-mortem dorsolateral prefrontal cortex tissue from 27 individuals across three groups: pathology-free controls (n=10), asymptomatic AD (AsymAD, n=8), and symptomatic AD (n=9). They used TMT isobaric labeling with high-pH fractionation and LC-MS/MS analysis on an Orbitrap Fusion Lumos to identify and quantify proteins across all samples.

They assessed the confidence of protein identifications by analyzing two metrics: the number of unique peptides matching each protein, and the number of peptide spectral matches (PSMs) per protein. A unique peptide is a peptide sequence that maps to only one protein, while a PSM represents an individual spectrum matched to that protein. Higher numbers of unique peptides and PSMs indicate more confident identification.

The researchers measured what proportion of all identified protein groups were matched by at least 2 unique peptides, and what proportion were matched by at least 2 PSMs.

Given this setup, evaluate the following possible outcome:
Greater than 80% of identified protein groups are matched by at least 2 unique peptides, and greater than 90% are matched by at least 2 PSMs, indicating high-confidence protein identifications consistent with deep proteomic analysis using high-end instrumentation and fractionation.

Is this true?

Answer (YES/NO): NO